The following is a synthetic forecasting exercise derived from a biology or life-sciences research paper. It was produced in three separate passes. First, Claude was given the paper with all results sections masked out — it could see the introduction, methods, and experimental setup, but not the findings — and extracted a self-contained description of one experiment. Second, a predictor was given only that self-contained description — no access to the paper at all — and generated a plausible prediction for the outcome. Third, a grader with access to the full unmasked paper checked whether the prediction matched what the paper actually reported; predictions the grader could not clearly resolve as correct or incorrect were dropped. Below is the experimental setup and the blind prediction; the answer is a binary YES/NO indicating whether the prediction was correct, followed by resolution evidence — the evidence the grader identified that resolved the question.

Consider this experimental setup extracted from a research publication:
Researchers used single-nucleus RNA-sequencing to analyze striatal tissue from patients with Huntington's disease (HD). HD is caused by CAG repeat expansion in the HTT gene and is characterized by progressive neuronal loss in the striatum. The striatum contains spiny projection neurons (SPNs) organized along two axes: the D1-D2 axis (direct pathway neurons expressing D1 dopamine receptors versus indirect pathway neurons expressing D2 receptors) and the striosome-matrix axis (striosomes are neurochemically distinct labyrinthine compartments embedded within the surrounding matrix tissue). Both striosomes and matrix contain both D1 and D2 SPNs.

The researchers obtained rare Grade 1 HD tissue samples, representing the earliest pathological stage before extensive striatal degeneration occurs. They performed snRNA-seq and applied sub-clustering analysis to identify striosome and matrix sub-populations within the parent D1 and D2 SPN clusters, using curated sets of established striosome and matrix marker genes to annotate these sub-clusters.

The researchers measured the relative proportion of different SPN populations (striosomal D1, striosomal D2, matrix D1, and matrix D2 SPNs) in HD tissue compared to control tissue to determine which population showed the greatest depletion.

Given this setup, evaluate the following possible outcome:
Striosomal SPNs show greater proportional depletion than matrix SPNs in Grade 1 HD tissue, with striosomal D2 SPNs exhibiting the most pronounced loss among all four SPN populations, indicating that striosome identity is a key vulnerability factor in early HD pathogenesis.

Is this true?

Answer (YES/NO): YES